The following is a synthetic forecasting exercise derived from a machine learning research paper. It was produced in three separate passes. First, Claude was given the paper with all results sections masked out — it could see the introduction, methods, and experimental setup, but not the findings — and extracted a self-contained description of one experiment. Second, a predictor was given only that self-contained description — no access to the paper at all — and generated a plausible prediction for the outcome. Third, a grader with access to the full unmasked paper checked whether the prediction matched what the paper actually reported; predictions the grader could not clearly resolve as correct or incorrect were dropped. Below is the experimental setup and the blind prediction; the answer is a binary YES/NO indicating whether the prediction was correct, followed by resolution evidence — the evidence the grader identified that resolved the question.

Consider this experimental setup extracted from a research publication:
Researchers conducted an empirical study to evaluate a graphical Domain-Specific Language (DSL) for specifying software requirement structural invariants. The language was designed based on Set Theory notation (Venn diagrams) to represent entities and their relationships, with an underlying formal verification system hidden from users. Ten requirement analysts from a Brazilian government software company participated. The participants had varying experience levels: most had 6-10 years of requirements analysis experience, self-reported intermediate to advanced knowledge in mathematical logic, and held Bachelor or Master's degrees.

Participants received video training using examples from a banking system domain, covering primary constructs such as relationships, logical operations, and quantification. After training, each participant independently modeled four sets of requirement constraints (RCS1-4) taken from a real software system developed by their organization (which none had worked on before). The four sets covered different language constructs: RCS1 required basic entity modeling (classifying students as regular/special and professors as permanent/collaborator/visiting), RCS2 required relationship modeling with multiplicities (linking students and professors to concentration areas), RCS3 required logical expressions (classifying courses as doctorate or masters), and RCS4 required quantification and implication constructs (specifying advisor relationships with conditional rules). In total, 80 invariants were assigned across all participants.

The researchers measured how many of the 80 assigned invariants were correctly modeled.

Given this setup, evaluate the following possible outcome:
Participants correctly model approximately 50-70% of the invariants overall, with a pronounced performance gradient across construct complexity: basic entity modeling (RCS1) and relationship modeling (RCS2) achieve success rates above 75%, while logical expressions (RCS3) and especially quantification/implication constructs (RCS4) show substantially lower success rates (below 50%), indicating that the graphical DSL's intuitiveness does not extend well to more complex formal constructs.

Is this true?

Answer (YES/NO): NO